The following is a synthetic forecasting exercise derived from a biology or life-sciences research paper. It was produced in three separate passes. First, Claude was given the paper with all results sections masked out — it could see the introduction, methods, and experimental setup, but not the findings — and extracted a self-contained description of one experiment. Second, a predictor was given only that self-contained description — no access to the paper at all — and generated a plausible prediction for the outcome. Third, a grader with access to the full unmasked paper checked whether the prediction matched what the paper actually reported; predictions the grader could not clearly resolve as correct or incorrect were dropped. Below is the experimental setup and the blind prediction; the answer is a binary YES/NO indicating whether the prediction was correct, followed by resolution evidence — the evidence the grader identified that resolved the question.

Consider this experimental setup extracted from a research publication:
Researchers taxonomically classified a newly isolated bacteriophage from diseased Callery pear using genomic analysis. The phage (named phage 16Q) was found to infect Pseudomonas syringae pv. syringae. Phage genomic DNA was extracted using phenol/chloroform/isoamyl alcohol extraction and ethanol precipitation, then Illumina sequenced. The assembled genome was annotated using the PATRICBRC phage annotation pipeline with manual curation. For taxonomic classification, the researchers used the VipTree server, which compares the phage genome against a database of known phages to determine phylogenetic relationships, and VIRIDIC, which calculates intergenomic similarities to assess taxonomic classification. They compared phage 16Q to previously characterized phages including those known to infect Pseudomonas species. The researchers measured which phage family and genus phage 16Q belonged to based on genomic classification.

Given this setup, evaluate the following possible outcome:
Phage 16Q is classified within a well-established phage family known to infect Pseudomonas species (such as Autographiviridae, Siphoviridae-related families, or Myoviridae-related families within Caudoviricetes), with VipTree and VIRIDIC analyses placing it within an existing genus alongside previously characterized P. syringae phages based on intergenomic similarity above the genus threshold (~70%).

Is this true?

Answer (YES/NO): NO